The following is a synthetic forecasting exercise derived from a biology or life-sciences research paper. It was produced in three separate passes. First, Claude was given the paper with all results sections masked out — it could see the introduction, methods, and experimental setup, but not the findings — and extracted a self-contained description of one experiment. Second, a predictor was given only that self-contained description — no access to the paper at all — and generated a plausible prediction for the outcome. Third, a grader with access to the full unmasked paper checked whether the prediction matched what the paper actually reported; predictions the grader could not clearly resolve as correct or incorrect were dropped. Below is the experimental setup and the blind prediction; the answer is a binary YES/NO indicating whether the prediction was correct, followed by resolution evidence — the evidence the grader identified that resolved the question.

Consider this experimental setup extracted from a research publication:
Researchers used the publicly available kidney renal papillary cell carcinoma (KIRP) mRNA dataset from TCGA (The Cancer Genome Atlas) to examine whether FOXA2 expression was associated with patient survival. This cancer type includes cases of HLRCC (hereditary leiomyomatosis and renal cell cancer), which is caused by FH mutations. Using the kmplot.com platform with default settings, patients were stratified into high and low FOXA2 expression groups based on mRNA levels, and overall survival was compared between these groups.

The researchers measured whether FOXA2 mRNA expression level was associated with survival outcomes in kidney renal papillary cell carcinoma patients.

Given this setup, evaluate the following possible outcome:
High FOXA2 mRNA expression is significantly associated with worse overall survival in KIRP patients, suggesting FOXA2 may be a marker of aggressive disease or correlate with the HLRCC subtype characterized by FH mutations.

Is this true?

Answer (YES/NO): YES